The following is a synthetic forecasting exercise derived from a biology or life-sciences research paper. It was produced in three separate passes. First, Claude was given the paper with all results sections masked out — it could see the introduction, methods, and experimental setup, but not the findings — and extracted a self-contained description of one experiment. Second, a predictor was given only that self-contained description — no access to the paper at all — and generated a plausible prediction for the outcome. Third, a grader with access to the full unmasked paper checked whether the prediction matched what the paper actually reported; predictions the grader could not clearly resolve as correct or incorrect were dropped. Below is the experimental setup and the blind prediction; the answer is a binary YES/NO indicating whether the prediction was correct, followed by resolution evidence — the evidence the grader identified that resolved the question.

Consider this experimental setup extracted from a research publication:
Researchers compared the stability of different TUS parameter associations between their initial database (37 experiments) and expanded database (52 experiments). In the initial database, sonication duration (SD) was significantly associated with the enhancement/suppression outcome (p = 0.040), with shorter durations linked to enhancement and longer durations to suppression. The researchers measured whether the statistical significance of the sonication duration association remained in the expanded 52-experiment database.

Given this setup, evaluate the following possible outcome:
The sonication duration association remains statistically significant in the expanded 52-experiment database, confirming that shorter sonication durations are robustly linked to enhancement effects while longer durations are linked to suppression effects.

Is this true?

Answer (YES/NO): NO